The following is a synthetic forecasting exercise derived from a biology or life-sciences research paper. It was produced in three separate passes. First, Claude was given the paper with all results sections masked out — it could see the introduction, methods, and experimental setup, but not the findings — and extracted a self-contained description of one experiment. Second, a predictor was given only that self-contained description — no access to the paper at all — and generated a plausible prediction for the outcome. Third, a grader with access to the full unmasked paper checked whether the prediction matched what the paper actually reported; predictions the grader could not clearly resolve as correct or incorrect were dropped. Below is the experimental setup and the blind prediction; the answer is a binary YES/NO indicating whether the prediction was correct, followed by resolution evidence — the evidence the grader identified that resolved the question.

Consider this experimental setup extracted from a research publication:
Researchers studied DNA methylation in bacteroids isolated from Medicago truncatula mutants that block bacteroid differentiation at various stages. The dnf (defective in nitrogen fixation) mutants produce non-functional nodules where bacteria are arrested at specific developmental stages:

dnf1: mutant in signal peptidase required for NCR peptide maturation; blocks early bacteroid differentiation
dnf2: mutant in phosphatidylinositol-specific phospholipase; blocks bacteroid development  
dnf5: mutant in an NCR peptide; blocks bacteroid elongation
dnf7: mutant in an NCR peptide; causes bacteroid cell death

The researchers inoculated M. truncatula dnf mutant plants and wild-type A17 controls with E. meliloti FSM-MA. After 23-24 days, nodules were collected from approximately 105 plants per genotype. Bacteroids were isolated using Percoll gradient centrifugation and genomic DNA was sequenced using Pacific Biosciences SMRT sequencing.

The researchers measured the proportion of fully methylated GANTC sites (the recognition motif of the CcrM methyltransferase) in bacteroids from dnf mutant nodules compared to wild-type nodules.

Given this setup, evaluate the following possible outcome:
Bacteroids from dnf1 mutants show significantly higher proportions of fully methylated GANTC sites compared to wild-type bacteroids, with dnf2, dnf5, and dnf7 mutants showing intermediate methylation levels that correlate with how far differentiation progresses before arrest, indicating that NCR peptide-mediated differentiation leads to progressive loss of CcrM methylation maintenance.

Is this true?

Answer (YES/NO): NO